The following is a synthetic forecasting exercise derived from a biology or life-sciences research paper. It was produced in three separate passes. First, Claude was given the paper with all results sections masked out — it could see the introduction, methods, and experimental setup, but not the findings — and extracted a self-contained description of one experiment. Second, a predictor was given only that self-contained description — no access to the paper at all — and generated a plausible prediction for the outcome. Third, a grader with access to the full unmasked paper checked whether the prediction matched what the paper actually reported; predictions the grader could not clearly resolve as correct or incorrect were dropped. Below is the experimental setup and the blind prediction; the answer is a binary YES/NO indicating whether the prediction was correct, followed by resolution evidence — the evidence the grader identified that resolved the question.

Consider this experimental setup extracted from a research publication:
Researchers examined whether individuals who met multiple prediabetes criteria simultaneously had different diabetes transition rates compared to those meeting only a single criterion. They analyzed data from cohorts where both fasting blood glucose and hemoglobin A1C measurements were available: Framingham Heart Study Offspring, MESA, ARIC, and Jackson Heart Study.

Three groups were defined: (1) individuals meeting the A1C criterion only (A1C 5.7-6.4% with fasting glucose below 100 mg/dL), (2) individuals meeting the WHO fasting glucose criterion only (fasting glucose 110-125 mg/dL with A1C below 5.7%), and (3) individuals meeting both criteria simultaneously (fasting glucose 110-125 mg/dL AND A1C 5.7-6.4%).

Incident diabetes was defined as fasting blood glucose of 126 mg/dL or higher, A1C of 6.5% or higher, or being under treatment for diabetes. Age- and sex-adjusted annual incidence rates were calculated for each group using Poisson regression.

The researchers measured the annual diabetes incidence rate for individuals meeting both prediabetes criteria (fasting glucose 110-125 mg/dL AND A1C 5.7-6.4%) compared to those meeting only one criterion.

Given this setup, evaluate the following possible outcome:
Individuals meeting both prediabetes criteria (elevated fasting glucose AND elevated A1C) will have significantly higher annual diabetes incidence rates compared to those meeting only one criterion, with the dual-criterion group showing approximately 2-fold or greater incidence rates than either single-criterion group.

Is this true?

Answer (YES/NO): NO